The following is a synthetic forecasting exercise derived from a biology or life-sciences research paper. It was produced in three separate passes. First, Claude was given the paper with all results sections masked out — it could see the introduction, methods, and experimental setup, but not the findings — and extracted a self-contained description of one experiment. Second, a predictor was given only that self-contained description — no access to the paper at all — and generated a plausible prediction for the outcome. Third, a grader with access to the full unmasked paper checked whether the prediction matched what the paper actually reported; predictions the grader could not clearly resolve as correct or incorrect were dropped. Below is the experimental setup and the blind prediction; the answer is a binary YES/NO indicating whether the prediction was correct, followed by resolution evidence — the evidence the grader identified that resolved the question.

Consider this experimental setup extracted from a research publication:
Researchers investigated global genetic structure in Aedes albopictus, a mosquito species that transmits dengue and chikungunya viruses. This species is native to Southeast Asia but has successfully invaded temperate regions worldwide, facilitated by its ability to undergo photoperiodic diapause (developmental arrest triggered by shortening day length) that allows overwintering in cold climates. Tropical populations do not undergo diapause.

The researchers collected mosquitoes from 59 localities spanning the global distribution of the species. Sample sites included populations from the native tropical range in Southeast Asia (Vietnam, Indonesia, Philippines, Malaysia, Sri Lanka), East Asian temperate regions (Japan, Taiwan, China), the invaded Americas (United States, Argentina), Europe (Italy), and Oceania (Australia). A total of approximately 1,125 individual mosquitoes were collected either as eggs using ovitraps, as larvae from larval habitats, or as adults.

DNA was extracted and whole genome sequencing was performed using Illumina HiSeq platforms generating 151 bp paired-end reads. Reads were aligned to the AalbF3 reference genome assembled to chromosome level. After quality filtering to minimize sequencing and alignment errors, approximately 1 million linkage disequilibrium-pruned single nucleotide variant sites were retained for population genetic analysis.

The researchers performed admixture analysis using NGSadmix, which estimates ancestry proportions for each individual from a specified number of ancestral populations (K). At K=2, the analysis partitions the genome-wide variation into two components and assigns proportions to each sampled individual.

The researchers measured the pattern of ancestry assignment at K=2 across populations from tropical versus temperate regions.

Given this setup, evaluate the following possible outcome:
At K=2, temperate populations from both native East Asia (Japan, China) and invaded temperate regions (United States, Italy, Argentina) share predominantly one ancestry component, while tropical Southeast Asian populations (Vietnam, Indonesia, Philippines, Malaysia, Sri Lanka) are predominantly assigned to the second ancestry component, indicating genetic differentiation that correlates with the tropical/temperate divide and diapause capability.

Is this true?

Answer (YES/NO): NO